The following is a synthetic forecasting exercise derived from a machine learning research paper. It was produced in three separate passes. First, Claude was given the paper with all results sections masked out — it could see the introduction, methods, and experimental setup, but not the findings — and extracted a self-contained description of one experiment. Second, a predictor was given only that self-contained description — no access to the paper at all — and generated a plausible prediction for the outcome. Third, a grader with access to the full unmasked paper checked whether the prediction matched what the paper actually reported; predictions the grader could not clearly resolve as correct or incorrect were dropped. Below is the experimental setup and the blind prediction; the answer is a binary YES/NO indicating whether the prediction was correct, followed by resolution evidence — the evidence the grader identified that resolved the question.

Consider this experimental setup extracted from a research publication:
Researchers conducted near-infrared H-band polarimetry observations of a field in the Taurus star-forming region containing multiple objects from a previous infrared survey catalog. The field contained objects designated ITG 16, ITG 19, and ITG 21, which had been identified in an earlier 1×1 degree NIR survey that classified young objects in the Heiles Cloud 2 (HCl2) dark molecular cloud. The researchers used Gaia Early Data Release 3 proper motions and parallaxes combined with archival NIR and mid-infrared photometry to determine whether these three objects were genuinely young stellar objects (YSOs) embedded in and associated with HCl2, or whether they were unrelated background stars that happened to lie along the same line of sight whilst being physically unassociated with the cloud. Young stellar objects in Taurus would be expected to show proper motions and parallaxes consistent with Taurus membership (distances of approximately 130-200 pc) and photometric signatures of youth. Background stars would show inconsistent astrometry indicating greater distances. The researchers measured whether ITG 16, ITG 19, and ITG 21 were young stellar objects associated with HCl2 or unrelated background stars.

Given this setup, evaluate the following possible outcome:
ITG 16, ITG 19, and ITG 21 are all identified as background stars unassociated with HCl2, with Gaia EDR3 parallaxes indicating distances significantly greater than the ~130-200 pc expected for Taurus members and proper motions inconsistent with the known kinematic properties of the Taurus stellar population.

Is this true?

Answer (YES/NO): YES